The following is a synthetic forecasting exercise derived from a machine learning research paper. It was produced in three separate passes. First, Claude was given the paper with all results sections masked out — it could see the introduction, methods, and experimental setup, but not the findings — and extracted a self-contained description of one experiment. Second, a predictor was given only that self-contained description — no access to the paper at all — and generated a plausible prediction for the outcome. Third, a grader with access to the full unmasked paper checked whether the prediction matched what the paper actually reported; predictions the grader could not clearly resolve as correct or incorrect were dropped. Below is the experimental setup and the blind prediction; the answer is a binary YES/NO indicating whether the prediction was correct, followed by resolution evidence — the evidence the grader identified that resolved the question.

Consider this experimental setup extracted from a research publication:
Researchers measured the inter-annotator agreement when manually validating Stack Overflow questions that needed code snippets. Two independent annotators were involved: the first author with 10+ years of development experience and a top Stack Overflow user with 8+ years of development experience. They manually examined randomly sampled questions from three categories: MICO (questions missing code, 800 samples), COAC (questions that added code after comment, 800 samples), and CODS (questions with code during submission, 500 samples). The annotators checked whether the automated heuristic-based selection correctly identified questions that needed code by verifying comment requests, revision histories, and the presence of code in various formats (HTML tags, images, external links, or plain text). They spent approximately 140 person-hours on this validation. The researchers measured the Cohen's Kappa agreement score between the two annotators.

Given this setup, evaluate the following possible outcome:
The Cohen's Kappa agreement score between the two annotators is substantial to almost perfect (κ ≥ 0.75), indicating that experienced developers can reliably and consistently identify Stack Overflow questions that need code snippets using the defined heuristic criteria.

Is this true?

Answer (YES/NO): YES